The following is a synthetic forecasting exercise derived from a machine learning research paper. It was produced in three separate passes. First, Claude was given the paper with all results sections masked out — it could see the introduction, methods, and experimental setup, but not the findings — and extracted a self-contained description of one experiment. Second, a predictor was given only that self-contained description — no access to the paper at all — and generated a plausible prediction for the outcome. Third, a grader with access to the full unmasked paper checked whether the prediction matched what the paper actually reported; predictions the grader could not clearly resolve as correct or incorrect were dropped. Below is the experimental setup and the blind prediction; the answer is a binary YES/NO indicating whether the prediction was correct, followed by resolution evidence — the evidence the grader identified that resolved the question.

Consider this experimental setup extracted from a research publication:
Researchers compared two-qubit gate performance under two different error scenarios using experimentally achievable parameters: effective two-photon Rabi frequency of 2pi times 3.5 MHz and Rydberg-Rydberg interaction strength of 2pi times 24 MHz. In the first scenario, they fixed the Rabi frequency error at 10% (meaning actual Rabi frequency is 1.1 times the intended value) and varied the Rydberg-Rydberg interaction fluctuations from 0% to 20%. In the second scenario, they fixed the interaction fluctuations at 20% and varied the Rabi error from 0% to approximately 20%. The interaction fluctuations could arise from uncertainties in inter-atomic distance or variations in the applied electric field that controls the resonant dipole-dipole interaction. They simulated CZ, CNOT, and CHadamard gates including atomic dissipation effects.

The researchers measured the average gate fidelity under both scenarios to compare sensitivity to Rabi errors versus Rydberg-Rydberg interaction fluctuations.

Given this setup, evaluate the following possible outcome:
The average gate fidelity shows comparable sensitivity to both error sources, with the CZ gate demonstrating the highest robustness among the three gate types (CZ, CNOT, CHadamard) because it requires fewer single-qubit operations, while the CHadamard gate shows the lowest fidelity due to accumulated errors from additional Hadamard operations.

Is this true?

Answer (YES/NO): NO